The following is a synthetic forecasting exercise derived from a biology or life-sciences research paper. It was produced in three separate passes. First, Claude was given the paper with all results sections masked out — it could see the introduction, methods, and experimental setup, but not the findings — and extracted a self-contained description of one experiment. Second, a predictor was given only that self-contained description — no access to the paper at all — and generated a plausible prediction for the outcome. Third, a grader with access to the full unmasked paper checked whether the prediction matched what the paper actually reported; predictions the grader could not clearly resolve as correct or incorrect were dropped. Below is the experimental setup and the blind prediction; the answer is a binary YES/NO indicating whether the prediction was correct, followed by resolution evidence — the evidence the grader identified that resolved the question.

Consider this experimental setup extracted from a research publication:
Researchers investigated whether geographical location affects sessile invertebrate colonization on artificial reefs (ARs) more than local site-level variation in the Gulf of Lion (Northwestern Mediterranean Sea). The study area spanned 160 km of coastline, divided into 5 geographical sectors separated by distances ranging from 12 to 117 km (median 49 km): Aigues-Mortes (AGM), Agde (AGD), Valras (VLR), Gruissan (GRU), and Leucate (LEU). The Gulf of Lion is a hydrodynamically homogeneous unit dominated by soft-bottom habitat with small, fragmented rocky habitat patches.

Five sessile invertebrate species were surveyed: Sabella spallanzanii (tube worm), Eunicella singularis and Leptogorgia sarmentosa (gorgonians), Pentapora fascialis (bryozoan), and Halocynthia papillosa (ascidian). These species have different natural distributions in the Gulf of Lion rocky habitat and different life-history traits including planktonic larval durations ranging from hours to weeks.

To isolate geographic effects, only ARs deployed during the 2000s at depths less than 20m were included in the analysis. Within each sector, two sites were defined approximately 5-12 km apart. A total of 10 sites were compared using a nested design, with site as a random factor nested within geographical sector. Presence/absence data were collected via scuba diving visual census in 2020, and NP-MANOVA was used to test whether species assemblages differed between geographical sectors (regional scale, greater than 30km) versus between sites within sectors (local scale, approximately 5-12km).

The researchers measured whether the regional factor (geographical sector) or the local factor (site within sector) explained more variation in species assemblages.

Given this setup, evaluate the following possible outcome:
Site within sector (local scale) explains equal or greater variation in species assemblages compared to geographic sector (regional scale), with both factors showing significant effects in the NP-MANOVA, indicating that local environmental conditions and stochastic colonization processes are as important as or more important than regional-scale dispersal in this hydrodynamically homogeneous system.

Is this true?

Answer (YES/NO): NO